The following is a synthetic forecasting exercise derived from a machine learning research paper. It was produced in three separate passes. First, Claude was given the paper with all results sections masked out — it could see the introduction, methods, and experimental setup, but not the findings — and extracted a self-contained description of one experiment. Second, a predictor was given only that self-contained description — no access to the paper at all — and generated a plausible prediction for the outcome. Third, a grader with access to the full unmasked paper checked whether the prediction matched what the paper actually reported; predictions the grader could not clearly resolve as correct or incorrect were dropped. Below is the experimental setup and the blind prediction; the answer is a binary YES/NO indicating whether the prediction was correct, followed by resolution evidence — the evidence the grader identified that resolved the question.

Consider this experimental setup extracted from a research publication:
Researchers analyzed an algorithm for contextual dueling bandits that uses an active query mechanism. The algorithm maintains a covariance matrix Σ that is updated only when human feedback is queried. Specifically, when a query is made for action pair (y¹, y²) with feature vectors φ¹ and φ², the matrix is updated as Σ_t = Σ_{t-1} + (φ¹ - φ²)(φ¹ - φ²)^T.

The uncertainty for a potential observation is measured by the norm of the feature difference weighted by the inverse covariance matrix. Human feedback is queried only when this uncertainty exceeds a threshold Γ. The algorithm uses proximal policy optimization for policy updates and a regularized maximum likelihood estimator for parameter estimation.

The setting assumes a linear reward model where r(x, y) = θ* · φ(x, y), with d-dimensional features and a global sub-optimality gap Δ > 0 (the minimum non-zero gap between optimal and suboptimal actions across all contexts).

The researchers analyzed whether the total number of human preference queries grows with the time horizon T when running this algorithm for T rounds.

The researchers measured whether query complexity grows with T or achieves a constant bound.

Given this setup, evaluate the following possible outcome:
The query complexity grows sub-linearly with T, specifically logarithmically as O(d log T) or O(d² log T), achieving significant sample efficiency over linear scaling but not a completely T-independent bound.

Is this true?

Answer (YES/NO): NO